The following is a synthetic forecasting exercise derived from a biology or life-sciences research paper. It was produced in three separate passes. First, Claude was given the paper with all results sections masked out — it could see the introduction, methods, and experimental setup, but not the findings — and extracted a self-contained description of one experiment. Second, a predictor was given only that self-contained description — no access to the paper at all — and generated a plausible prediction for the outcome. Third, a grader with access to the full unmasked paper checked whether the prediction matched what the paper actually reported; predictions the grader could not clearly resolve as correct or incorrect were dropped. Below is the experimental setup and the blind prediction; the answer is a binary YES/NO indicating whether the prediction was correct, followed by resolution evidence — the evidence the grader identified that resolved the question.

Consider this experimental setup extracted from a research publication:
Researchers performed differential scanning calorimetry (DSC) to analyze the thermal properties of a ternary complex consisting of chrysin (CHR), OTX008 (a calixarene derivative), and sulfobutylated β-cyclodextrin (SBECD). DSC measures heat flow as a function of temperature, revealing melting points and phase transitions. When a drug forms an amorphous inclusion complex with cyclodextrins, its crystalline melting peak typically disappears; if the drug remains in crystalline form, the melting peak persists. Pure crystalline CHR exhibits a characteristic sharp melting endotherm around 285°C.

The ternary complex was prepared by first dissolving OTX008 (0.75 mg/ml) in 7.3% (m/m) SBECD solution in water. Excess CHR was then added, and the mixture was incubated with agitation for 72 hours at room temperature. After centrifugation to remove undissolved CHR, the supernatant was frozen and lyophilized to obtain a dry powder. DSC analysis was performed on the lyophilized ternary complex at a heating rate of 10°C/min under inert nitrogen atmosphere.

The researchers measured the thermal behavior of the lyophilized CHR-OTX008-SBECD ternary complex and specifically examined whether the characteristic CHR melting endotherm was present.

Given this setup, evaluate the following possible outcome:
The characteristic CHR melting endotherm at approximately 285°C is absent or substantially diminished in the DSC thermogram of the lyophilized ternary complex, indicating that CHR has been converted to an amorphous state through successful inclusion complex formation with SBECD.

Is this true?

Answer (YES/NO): NO